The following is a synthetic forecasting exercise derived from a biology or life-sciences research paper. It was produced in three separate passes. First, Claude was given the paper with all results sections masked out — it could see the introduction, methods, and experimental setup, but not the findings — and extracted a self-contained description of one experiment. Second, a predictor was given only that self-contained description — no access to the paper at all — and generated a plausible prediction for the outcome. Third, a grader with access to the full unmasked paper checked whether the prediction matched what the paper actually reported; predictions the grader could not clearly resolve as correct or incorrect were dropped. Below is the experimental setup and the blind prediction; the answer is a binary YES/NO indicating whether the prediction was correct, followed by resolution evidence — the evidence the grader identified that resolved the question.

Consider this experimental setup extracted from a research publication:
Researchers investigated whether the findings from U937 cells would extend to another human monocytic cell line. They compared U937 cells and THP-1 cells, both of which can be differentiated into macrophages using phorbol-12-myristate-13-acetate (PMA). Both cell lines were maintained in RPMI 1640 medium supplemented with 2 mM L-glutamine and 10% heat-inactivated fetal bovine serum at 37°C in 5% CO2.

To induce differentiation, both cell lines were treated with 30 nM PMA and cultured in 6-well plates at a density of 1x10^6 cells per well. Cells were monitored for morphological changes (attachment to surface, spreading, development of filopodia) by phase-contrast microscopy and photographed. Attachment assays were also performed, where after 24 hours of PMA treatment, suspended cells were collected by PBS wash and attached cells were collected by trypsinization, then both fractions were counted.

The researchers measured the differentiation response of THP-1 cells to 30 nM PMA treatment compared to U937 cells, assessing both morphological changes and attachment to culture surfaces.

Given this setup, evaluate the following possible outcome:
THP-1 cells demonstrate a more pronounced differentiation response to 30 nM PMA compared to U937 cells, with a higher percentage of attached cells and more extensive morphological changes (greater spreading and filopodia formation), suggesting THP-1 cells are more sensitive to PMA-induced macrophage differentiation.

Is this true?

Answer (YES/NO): NO